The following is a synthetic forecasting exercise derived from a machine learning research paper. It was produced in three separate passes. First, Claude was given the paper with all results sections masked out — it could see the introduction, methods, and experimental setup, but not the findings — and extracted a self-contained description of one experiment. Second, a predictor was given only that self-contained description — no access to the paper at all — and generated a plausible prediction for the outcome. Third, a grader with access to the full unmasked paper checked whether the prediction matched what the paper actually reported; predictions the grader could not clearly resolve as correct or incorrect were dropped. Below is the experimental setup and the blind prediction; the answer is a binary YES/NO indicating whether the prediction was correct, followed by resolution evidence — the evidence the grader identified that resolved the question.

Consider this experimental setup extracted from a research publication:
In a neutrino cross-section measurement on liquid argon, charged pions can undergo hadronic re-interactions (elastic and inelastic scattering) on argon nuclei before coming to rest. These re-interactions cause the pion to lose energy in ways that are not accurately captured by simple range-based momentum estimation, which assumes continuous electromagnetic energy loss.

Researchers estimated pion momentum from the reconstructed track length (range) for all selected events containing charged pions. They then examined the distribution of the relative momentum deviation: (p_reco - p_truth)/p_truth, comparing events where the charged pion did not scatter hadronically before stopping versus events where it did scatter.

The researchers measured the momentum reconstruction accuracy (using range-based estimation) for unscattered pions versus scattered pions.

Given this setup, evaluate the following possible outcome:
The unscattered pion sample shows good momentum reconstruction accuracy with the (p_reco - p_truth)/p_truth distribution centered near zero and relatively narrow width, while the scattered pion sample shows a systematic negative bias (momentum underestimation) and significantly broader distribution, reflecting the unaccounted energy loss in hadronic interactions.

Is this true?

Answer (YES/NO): YES